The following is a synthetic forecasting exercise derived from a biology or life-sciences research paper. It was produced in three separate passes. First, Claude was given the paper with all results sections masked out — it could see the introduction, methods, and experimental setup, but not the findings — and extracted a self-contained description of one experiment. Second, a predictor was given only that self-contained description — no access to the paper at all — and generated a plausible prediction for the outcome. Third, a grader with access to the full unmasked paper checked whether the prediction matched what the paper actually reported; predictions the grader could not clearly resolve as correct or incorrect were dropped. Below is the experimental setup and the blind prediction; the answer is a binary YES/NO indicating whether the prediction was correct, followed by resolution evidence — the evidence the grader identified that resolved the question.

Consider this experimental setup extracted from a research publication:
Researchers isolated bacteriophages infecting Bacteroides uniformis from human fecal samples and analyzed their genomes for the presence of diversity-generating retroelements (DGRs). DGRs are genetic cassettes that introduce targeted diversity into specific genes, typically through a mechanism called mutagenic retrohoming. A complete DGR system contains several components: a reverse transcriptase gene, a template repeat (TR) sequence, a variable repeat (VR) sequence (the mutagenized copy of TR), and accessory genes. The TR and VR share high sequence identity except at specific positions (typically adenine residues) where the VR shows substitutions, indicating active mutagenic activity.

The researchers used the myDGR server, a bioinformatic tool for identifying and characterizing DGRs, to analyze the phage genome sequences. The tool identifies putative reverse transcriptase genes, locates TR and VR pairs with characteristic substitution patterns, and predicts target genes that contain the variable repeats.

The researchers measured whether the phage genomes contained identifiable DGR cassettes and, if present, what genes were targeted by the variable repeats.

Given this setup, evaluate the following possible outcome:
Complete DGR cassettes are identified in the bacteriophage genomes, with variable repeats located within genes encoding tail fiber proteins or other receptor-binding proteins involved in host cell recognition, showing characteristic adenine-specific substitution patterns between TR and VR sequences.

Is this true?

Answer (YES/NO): YES